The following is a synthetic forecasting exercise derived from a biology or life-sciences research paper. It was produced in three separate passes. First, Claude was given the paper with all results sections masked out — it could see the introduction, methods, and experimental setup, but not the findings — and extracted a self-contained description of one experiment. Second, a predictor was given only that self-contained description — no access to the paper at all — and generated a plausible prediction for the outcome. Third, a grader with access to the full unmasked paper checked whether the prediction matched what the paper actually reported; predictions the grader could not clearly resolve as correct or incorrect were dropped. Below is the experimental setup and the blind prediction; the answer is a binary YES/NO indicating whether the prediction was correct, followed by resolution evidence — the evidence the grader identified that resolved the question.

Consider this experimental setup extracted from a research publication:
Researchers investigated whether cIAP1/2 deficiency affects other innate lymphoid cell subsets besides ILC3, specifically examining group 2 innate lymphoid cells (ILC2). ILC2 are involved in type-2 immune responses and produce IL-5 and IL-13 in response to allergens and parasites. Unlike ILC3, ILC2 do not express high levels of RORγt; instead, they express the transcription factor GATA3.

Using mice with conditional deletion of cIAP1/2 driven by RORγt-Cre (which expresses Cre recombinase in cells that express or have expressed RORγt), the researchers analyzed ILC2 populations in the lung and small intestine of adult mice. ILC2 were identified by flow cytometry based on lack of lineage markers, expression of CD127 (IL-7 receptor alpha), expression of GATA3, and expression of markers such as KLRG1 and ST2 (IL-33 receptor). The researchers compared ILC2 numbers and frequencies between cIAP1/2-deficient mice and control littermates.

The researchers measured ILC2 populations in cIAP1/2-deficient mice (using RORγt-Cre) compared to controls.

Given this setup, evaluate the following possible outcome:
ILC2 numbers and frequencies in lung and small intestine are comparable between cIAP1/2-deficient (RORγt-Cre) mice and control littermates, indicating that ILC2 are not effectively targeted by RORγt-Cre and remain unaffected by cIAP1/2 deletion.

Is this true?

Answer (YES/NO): YES